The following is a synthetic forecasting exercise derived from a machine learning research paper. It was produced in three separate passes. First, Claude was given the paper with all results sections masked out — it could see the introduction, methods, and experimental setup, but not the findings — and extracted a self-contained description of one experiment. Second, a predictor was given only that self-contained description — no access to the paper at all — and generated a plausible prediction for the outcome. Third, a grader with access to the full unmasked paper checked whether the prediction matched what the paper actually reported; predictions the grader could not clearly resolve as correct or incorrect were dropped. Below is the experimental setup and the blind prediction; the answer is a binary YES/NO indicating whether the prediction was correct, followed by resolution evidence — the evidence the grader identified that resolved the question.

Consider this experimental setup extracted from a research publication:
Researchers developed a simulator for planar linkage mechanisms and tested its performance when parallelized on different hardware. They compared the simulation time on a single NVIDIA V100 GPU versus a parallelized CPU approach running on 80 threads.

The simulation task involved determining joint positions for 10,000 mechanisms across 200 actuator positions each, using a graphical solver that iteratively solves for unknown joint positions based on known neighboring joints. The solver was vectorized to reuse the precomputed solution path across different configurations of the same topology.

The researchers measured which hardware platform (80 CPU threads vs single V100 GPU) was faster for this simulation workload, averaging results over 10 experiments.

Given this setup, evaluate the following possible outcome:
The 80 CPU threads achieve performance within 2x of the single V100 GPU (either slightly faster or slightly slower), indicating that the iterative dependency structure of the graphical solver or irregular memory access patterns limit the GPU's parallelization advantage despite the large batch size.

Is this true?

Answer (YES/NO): NO